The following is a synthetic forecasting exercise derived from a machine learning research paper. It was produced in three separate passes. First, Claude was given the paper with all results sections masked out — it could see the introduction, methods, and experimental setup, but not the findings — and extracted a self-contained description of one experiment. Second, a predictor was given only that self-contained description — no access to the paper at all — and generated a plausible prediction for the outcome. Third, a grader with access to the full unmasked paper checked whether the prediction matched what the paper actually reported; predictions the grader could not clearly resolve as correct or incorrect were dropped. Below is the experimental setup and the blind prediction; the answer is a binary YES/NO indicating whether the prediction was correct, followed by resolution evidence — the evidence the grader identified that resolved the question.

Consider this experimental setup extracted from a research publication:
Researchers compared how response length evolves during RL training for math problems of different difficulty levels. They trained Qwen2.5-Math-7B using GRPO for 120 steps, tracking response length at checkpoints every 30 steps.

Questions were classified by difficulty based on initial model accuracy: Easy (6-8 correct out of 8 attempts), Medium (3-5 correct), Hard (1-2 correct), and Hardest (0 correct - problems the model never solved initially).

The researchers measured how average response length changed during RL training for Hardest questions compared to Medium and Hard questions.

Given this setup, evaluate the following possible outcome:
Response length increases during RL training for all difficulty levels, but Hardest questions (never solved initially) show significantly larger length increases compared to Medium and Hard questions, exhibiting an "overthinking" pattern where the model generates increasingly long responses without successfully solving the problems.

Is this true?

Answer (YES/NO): NO